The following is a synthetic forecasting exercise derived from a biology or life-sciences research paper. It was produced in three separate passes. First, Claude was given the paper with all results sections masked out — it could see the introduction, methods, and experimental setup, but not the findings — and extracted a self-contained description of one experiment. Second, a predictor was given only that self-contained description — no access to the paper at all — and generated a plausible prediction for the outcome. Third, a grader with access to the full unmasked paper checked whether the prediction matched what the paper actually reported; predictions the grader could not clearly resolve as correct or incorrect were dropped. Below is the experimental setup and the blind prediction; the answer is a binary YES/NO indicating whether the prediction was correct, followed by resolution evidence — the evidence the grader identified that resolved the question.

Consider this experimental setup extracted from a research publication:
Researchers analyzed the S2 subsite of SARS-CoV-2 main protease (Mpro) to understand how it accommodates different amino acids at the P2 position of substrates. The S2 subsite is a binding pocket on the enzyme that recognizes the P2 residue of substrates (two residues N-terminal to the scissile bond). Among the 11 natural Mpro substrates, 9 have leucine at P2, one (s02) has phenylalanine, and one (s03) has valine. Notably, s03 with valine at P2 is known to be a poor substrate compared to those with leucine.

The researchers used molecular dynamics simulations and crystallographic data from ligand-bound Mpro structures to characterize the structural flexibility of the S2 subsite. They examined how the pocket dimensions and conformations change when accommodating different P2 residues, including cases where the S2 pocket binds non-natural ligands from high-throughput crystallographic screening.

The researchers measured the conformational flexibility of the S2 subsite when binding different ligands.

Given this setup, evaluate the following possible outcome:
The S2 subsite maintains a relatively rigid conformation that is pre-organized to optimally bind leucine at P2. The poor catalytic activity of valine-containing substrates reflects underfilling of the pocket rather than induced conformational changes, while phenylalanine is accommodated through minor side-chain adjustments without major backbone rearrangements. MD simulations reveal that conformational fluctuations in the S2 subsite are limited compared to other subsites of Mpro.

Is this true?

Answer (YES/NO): NO